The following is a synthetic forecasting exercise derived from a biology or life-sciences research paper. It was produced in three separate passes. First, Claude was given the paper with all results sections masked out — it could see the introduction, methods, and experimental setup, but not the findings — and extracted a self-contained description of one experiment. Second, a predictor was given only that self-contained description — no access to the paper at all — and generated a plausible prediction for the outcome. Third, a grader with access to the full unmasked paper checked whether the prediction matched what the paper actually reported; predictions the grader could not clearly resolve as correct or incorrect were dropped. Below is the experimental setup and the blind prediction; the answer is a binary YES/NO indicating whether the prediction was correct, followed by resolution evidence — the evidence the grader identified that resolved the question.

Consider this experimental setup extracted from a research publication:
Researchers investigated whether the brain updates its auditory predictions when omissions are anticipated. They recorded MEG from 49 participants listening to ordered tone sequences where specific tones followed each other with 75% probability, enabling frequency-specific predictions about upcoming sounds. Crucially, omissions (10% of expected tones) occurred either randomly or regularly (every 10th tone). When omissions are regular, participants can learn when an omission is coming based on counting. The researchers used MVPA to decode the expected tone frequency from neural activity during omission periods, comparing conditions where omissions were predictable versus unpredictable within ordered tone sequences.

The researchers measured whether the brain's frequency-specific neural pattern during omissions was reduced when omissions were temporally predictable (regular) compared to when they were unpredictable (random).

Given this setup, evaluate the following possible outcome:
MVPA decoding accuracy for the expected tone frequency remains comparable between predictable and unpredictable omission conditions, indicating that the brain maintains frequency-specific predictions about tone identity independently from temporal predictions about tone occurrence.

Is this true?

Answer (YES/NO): YES